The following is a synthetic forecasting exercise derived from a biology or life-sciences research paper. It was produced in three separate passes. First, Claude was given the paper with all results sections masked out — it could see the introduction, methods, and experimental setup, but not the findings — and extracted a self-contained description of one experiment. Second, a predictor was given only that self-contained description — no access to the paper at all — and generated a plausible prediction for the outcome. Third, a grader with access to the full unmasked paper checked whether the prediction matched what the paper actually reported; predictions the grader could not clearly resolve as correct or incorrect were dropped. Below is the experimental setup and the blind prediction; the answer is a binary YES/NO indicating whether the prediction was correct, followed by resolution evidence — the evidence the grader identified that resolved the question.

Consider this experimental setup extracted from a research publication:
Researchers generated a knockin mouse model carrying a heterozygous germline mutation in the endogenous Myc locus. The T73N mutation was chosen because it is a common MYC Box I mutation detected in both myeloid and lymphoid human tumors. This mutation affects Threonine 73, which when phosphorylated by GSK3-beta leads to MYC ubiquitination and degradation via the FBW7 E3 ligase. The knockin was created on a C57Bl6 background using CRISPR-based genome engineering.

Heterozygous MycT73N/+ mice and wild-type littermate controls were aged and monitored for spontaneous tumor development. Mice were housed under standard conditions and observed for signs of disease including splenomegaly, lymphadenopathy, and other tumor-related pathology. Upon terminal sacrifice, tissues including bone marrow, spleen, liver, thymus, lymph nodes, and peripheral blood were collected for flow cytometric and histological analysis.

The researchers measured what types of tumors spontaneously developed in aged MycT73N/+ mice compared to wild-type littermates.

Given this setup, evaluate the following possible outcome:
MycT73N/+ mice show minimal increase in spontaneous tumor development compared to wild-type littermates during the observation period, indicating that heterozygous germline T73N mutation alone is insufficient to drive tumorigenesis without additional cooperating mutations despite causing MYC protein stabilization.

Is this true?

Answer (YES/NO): NO